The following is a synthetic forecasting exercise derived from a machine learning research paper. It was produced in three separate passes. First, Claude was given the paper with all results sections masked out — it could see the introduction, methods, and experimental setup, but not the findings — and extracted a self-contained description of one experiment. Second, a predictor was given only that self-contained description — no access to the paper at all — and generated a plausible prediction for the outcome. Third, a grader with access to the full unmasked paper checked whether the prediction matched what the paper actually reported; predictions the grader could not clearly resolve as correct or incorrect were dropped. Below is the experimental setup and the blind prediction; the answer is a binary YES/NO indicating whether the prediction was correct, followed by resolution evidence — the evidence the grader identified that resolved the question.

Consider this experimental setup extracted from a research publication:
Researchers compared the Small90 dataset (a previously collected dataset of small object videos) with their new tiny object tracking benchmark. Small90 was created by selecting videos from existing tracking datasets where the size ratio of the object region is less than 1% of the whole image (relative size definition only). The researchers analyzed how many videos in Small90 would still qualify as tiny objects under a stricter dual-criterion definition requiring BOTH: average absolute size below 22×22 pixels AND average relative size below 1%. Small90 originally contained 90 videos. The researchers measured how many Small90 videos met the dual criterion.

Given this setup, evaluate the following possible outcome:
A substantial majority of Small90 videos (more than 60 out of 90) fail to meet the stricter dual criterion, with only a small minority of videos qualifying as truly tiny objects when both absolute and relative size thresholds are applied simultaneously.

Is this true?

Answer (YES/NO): YES